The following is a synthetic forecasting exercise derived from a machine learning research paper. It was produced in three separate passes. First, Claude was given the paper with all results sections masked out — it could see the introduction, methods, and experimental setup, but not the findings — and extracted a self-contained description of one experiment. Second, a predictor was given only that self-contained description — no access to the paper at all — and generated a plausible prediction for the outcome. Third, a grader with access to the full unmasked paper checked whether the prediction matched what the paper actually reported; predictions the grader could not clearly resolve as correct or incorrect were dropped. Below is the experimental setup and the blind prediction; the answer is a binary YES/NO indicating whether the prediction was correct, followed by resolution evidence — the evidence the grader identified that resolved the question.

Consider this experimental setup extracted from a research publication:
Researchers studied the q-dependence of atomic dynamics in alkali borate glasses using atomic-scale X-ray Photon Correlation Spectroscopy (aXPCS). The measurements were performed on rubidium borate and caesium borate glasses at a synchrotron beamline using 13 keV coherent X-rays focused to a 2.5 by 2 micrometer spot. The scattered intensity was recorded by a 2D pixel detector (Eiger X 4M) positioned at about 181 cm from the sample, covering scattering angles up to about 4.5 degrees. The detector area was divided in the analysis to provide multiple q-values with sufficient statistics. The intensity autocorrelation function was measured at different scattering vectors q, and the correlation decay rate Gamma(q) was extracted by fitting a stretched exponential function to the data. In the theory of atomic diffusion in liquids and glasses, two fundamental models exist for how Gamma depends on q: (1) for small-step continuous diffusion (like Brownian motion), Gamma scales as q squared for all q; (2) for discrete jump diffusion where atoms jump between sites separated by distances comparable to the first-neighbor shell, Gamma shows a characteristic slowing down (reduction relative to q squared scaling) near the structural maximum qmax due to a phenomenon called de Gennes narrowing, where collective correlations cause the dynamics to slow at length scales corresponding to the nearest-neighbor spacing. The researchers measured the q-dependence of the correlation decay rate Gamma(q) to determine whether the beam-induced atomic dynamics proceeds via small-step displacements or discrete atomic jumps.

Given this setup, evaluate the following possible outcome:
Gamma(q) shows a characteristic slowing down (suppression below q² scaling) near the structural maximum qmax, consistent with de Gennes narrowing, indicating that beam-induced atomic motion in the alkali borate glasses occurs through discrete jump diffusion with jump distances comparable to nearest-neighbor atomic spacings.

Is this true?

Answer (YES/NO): NO